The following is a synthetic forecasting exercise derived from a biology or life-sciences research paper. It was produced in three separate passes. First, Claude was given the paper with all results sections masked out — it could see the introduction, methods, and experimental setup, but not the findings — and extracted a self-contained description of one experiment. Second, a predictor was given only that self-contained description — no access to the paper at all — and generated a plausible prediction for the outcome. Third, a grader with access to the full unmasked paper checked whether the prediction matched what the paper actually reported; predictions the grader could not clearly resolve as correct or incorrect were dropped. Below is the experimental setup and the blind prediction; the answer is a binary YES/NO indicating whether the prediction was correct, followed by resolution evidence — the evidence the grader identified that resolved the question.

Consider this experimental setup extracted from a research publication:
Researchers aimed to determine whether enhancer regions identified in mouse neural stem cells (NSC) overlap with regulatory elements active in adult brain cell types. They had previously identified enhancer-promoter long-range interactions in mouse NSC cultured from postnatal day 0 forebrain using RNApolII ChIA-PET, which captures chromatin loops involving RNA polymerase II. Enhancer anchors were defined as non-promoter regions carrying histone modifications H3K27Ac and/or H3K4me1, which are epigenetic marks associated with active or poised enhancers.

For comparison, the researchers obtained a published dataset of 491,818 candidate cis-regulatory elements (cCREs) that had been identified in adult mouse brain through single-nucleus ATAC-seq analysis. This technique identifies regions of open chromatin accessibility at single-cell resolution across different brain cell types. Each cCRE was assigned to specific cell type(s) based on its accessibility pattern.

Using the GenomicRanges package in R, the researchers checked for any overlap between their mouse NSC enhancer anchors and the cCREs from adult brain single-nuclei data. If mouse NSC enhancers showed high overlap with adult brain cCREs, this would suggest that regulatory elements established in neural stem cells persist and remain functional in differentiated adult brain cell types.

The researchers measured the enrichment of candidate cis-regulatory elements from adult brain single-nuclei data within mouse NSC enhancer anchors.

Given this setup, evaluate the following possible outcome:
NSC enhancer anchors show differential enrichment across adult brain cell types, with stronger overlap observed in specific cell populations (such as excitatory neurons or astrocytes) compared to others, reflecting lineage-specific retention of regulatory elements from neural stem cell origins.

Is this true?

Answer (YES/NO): NO